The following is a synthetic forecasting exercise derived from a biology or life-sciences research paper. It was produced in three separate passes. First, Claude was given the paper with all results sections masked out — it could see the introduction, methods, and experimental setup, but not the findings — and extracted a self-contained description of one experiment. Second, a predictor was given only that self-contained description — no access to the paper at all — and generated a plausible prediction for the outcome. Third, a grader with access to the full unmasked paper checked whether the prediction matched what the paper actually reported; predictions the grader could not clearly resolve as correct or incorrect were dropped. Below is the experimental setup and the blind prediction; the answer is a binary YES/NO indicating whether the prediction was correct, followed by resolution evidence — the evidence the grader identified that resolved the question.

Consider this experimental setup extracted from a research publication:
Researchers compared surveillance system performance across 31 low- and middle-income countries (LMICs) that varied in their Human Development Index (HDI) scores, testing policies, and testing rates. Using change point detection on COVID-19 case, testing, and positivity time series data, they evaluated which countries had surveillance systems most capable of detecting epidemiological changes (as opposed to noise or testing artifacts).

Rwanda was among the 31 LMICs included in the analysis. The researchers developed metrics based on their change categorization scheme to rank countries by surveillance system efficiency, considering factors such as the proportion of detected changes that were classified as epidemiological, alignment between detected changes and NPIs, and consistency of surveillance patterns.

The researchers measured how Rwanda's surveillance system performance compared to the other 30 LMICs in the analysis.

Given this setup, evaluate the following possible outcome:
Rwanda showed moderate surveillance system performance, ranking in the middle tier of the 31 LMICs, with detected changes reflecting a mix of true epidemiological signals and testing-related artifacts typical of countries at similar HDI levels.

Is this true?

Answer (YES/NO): NO